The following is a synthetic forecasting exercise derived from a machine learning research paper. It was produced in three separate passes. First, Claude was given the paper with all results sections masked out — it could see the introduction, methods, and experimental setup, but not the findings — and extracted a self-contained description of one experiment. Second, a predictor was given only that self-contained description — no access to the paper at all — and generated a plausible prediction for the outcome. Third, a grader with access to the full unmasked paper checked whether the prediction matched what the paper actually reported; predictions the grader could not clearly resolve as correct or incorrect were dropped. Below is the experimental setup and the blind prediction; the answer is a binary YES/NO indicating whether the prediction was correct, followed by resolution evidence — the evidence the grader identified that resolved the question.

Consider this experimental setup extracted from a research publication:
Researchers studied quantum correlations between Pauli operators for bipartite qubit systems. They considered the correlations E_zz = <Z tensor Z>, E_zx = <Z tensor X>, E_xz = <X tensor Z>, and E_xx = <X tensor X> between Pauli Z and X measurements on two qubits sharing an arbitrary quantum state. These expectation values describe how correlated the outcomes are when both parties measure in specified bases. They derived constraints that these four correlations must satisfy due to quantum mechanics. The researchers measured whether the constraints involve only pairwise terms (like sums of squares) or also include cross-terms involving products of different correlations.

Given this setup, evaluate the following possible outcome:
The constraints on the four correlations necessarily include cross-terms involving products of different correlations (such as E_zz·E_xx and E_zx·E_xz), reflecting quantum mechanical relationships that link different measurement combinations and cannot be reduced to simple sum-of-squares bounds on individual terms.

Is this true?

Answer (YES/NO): YES